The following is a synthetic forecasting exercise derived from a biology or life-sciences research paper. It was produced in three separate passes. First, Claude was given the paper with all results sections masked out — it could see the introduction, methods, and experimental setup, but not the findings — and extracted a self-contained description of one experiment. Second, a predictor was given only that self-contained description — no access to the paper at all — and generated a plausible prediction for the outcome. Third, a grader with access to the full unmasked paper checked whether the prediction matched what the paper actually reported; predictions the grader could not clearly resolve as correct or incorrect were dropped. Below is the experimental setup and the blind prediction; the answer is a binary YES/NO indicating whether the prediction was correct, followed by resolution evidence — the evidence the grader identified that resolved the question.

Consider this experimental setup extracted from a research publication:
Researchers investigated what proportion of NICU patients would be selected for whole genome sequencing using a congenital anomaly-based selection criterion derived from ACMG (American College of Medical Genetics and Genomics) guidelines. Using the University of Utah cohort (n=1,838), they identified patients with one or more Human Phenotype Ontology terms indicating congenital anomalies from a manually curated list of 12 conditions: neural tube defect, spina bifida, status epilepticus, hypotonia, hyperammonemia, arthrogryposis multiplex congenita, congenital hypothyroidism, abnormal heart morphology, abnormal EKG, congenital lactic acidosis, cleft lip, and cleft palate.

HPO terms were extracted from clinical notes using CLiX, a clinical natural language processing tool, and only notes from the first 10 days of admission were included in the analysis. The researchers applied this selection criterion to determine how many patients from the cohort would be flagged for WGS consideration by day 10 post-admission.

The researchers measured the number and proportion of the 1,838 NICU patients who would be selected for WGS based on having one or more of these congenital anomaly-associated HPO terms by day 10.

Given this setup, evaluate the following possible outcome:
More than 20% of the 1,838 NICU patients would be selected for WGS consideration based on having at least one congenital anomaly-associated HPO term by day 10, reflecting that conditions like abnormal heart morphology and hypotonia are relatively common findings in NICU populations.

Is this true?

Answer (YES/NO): YES